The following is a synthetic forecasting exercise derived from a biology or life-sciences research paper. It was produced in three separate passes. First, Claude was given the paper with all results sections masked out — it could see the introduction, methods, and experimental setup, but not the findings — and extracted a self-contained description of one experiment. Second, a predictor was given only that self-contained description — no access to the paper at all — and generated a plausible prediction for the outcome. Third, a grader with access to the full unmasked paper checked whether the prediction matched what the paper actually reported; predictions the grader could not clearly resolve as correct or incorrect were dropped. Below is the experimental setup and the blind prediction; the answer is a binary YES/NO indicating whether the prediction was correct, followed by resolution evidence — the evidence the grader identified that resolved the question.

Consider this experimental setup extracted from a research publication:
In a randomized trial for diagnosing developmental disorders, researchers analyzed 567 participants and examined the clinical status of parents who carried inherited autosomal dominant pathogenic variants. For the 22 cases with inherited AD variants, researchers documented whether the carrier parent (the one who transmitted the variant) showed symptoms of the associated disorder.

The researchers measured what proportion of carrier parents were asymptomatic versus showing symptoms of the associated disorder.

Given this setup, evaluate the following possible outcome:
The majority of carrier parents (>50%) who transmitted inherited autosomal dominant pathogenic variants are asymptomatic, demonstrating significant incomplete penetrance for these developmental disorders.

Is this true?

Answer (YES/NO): NO